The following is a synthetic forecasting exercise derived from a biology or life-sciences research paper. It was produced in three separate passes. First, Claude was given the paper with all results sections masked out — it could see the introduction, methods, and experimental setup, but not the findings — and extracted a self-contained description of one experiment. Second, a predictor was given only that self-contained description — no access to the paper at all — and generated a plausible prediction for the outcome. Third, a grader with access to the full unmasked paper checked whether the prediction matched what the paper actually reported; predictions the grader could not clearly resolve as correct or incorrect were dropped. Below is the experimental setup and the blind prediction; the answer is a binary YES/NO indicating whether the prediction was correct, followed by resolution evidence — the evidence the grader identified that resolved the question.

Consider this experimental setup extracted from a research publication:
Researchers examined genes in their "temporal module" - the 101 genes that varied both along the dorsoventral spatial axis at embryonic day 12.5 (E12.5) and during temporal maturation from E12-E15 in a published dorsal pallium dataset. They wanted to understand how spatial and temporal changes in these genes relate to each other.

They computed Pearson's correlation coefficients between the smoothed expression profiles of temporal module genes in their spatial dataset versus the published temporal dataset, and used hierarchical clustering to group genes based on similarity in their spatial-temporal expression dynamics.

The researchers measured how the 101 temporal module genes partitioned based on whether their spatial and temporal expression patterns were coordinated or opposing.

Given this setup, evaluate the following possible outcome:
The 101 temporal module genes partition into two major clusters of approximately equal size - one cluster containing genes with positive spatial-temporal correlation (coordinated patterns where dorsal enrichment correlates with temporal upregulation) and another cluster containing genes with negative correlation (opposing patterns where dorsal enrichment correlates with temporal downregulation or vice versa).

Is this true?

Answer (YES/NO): NO